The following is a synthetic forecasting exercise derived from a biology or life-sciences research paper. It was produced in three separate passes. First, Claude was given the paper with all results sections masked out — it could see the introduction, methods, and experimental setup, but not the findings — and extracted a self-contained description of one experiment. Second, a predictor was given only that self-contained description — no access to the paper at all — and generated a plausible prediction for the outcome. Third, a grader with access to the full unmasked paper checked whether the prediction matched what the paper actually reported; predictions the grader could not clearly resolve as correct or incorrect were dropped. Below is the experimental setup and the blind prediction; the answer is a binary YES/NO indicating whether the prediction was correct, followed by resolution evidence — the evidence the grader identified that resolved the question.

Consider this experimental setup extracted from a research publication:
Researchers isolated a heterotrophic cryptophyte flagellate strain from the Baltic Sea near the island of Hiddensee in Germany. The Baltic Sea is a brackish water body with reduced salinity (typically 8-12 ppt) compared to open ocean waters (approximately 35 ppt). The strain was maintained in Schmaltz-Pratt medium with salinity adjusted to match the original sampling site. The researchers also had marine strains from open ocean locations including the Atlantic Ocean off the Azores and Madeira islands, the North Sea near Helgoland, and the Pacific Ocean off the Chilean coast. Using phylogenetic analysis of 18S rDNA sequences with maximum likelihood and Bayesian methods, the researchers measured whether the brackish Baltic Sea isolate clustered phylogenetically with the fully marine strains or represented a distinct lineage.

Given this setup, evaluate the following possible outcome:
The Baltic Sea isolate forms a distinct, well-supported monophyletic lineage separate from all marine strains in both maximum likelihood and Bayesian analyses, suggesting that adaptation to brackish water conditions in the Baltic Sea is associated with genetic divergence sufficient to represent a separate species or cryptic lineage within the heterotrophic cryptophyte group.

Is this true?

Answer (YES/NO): YES